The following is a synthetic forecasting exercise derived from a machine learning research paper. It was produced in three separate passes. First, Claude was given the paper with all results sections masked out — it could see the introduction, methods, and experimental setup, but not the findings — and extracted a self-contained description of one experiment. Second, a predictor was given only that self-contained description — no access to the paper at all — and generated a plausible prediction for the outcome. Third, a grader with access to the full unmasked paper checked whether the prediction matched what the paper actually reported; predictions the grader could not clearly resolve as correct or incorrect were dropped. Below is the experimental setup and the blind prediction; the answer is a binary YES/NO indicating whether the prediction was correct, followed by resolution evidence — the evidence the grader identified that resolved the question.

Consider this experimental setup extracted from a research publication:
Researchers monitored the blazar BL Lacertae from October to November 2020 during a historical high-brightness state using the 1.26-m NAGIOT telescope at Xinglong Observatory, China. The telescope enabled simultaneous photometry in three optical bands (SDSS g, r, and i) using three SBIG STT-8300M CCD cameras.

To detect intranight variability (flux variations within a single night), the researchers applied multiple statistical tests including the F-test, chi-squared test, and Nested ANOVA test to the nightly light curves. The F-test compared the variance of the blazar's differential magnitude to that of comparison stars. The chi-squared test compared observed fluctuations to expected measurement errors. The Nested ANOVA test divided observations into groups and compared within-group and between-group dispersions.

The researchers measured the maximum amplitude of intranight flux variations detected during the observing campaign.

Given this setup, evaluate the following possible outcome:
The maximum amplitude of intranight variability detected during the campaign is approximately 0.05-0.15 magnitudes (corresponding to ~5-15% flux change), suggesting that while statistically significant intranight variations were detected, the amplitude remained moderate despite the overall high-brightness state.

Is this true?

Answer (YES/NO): NO